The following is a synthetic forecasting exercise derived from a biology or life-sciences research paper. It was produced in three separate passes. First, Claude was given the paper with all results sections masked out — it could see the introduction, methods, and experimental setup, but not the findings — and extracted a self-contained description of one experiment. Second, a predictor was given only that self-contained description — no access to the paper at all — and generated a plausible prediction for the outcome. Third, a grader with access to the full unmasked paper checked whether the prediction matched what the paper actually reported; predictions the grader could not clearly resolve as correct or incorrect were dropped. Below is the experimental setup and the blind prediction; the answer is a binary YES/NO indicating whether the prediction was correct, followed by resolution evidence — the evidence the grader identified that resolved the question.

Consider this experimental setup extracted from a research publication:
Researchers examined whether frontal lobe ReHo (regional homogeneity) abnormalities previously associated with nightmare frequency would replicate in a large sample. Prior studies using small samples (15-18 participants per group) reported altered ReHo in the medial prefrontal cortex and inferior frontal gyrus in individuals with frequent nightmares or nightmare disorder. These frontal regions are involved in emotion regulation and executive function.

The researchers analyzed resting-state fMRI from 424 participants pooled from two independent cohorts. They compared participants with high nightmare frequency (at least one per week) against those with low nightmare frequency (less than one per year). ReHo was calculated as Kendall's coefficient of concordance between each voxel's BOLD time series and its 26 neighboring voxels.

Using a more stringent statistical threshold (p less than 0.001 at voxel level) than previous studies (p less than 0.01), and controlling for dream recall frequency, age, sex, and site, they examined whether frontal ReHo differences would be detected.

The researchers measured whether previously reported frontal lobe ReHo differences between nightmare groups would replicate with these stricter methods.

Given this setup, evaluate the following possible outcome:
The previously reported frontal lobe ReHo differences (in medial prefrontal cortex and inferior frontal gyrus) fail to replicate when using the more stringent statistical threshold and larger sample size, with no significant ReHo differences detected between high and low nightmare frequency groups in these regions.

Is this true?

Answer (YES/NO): YES